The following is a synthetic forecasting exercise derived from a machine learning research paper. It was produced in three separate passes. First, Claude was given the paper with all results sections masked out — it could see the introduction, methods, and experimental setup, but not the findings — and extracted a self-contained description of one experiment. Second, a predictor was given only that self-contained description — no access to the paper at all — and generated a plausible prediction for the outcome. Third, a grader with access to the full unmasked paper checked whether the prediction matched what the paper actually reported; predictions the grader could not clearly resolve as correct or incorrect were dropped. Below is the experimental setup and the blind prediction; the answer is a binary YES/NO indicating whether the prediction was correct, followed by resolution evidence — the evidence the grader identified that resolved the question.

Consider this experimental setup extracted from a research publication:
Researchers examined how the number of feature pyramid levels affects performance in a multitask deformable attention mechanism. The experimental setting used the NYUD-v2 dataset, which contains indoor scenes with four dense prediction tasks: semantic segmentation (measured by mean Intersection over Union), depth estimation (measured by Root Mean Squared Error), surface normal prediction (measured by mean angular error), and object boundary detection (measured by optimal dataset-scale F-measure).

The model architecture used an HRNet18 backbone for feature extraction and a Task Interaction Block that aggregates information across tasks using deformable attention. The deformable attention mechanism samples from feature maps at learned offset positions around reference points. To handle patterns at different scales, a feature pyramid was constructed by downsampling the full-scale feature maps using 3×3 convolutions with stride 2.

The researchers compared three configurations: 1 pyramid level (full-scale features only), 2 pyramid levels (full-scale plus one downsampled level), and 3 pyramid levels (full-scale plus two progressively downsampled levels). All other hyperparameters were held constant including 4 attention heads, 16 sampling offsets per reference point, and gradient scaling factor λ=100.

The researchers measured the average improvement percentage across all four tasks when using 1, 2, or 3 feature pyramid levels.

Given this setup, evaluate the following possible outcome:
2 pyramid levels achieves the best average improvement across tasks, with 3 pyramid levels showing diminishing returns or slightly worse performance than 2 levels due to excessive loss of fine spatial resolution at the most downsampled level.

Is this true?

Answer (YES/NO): NO